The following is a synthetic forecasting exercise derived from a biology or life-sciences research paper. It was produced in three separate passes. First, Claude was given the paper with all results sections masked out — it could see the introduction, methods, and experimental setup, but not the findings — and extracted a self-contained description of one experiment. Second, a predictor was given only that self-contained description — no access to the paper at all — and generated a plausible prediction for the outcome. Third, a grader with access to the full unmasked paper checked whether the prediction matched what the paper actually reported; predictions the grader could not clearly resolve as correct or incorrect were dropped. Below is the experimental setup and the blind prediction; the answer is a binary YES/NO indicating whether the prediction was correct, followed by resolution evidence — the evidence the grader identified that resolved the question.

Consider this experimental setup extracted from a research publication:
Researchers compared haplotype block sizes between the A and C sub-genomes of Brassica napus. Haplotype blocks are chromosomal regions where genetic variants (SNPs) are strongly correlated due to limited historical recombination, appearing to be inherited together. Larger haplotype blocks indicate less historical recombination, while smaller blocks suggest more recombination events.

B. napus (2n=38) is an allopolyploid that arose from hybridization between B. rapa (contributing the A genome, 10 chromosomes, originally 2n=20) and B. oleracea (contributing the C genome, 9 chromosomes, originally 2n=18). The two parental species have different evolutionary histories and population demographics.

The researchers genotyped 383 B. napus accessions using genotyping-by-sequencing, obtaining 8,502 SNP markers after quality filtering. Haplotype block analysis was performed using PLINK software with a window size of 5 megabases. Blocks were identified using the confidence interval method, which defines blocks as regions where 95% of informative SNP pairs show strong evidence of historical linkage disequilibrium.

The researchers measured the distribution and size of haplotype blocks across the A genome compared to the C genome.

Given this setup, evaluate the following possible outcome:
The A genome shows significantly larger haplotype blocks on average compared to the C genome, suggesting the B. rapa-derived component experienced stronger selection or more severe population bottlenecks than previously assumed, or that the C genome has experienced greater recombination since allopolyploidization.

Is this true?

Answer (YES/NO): NO